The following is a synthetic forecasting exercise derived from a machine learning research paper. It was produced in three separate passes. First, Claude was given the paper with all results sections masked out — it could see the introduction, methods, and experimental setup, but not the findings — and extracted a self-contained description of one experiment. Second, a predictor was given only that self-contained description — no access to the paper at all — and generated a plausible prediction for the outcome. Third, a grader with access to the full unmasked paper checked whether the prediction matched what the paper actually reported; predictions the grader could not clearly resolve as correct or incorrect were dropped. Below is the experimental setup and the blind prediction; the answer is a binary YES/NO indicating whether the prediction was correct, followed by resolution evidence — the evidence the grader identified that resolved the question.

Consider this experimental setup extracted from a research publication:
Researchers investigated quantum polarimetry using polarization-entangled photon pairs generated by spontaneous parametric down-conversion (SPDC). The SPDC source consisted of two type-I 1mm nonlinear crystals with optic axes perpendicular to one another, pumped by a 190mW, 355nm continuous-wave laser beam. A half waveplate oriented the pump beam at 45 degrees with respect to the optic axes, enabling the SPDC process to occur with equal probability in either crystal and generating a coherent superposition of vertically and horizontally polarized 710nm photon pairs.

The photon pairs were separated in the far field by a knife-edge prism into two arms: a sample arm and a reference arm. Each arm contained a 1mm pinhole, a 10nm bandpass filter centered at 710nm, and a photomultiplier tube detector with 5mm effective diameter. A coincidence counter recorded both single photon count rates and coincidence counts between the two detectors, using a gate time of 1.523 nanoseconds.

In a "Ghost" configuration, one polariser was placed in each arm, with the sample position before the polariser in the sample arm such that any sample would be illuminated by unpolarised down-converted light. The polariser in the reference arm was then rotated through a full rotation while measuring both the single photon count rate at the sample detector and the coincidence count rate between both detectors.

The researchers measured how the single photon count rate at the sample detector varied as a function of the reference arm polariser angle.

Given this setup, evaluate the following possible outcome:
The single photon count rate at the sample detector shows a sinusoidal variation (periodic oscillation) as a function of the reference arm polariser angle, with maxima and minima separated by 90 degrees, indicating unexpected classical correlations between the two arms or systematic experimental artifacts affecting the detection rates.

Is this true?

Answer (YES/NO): NO